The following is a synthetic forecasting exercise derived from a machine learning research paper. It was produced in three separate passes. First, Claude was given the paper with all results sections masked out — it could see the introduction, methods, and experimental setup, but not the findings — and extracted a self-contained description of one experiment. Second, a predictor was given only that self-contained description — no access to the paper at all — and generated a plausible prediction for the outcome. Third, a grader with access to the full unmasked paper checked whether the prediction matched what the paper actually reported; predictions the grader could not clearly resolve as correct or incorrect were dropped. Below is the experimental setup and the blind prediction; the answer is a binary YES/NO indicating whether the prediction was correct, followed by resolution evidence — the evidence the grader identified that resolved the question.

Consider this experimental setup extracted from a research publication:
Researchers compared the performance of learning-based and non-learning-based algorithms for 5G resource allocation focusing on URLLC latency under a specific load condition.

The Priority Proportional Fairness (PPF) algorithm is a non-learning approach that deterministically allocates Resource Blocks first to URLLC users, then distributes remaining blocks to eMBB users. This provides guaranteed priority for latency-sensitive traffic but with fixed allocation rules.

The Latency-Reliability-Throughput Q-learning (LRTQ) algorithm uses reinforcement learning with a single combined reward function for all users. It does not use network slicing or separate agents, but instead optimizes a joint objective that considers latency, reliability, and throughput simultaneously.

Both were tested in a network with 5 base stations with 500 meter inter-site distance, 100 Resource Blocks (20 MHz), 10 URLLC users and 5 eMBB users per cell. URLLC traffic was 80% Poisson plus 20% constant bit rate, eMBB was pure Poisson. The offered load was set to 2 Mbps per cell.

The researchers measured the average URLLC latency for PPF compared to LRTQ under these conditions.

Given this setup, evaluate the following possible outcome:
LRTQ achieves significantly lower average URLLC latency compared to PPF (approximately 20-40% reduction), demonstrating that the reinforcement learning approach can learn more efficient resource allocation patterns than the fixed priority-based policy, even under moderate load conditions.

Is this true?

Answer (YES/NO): NO